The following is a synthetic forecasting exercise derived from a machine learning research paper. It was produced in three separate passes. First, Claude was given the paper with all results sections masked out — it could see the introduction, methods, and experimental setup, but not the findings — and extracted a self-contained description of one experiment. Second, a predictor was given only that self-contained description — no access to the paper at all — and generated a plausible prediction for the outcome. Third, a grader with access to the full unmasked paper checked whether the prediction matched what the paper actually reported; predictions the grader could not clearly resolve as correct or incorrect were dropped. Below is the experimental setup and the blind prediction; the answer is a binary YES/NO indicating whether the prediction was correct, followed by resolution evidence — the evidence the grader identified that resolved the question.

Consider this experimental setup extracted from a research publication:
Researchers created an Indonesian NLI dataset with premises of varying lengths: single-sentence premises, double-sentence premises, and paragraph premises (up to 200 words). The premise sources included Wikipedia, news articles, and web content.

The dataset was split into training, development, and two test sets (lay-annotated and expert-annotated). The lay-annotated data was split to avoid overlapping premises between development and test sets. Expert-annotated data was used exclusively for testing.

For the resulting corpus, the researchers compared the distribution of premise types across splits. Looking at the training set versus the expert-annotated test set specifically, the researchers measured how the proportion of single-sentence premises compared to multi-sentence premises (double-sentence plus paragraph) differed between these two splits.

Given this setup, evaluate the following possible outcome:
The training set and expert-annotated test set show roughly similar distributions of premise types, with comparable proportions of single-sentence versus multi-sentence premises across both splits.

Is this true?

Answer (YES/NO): NO